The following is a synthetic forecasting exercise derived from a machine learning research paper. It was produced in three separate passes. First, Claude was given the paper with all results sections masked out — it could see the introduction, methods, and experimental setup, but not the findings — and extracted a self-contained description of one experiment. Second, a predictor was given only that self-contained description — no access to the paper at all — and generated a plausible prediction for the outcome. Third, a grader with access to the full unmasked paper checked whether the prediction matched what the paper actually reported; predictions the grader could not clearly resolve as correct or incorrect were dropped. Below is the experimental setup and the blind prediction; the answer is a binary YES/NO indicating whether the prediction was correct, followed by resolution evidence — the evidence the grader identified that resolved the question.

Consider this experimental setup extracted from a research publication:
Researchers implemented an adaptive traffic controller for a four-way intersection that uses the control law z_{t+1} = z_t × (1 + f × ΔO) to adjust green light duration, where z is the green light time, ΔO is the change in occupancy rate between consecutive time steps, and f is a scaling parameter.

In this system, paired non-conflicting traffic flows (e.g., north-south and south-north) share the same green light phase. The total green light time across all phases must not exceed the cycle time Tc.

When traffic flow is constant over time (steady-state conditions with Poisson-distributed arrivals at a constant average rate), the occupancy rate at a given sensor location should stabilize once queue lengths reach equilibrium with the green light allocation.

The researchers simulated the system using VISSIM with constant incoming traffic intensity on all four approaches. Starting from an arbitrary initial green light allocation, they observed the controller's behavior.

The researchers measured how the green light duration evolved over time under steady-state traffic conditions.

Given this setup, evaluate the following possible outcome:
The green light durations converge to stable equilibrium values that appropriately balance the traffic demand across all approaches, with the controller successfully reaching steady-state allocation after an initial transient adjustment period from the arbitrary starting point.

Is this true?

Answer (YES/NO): YES